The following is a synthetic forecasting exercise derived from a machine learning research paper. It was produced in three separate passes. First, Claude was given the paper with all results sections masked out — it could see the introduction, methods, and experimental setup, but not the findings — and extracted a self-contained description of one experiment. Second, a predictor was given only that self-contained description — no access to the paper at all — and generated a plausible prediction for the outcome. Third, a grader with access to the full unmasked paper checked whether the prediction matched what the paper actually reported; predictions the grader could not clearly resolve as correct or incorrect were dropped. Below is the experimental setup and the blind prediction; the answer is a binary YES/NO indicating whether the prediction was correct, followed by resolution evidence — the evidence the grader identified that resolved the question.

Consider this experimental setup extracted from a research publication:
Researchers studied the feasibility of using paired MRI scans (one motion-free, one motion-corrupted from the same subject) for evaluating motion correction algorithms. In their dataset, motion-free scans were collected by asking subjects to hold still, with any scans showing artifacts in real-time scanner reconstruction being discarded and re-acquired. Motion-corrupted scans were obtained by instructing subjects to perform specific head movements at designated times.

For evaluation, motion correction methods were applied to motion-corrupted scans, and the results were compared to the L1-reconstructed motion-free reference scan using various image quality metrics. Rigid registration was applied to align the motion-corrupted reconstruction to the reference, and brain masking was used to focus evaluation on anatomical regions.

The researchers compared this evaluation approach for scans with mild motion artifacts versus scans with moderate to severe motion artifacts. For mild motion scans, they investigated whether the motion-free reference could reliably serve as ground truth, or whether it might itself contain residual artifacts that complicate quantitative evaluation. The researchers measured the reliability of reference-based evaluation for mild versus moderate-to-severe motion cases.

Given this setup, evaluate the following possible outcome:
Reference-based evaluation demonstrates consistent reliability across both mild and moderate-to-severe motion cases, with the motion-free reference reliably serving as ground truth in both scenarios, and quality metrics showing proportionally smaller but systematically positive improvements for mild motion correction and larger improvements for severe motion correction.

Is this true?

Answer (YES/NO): NO